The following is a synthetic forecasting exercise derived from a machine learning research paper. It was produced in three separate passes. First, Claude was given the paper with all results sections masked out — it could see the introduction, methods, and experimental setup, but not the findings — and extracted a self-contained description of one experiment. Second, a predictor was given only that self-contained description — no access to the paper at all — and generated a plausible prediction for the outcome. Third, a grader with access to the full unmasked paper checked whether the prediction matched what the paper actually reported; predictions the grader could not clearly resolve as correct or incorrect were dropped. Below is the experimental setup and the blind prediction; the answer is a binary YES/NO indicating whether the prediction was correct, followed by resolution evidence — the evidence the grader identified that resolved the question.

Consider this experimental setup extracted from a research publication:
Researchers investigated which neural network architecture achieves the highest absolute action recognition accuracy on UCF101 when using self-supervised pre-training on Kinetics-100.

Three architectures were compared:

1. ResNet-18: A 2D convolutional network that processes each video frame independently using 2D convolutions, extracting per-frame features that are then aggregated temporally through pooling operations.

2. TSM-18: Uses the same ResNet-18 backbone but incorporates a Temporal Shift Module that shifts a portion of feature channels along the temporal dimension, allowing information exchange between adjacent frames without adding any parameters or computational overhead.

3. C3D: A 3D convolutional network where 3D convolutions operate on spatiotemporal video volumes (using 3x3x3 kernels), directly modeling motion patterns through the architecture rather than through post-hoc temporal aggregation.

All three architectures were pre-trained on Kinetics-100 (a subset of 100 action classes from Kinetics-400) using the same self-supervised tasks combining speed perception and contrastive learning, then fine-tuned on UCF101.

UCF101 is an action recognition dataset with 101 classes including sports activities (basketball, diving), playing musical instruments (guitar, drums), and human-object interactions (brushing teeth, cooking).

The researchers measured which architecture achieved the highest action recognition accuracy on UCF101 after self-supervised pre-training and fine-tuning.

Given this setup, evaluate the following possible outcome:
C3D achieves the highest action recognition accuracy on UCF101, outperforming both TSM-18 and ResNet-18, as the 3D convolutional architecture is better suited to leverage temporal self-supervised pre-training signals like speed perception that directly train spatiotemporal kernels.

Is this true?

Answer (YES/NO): YES